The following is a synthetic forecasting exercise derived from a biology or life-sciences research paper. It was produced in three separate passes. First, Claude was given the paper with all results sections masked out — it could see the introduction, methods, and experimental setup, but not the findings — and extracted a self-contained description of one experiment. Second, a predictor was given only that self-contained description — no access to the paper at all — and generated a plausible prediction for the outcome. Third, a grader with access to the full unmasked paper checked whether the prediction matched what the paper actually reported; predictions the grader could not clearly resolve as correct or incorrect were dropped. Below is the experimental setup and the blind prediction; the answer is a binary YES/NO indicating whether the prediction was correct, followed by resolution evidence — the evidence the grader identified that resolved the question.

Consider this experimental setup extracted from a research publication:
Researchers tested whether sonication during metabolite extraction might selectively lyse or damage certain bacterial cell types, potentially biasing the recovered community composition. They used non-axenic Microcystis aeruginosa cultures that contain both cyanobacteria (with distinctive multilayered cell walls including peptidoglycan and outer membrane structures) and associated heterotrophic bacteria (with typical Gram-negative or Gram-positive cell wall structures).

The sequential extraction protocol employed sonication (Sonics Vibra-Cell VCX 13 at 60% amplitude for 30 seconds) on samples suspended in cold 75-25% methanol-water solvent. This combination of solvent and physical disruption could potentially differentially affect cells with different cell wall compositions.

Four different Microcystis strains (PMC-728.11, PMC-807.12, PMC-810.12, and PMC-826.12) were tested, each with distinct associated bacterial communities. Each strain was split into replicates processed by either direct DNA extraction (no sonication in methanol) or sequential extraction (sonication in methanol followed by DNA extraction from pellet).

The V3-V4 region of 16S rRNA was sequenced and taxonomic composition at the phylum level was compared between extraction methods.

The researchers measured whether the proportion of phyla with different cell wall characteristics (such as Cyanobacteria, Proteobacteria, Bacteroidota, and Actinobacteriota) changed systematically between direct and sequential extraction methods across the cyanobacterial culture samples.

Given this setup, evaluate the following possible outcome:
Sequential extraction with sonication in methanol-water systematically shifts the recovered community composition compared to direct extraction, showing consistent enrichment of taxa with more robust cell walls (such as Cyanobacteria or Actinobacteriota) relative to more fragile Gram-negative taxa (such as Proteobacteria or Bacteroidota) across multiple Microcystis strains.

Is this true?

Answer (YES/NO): NO